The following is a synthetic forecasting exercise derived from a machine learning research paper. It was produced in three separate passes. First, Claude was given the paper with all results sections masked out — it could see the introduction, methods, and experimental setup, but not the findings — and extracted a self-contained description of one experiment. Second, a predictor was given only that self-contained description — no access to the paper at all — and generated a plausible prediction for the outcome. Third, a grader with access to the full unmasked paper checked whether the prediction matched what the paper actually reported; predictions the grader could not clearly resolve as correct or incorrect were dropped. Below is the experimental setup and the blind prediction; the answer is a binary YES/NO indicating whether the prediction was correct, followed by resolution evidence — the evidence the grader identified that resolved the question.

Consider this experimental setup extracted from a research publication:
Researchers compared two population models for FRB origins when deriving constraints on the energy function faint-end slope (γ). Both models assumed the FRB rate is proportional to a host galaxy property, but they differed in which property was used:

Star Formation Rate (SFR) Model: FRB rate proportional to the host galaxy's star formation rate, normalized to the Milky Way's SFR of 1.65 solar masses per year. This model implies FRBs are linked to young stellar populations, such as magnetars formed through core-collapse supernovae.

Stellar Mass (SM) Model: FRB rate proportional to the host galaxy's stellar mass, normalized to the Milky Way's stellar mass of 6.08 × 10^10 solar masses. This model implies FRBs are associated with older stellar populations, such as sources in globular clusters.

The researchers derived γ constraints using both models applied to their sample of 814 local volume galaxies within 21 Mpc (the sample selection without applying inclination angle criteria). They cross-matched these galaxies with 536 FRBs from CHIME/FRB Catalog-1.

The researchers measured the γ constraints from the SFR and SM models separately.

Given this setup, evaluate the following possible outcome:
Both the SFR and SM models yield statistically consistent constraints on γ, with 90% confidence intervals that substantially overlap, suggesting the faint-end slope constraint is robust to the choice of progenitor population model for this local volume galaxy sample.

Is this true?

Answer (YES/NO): YES